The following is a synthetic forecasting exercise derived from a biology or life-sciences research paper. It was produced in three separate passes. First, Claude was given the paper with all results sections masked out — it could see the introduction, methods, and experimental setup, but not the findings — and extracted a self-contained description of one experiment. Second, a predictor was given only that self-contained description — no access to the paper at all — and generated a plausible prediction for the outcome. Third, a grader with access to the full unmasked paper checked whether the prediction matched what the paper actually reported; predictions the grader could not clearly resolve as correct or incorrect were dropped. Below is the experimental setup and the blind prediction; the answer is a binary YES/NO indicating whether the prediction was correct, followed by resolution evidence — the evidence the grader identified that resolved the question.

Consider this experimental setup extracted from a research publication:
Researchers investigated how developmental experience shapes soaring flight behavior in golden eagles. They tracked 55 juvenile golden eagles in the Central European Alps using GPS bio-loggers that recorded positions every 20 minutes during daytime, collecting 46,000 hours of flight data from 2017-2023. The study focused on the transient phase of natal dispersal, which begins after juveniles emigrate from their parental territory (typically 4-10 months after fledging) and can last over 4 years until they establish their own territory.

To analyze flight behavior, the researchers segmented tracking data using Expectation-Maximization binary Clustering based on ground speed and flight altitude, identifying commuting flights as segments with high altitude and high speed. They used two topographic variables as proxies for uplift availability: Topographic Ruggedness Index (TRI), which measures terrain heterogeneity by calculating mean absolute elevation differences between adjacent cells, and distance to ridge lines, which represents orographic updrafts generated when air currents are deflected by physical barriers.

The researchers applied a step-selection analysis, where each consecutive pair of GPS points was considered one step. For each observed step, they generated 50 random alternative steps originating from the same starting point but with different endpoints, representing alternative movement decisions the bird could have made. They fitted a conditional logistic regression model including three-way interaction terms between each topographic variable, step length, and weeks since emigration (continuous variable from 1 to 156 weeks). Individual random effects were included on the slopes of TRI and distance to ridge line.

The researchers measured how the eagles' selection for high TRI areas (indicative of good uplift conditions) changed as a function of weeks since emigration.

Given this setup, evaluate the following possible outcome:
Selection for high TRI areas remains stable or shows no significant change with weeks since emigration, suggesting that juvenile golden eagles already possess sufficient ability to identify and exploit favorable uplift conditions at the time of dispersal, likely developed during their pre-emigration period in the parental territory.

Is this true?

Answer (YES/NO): NO